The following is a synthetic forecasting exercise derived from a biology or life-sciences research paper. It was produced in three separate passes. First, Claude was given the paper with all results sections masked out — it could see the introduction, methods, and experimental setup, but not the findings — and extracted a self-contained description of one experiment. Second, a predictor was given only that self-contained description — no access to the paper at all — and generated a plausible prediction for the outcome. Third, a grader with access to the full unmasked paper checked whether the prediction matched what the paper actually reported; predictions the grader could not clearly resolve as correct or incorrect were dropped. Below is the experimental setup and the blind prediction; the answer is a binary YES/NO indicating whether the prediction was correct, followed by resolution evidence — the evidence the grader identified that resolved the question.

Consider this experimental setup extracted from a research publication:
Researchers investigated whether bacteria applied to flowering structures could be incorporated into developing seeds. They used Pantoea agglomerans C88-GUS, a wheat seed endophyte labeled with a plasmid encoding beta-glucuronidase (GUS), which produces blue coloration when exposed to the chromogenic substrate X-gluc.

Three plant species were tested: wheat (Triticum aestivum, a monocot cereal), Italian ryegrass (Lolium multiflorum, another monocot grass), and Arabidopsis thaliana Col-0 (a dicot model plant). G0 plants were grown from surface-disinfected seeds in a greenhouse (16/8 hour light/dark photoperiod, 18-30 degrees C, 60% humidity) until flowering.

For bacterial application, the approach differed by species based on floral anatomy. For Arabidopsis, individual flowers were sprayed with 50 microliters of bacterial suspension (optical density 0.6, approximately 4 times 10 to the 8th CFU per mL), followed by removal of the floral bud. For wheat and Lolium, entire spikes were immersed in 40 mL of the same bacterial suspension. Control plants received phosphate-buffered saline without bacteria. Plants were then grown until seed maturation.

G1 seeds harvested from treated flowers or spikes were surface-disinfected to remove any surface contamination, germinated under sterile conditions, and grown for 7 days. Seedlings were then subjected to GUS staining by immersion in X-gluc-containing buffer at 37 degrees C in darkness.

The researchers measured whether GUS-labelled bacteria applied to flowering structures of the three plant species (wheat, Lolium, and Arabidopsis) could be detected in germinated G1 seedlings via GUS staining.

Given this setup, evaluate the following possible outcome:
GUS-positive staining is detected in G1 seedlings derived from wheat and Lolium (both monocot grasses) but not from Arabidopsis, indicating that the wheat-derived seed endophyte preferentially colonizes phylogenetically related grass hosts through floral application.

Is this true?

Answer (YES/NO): YES